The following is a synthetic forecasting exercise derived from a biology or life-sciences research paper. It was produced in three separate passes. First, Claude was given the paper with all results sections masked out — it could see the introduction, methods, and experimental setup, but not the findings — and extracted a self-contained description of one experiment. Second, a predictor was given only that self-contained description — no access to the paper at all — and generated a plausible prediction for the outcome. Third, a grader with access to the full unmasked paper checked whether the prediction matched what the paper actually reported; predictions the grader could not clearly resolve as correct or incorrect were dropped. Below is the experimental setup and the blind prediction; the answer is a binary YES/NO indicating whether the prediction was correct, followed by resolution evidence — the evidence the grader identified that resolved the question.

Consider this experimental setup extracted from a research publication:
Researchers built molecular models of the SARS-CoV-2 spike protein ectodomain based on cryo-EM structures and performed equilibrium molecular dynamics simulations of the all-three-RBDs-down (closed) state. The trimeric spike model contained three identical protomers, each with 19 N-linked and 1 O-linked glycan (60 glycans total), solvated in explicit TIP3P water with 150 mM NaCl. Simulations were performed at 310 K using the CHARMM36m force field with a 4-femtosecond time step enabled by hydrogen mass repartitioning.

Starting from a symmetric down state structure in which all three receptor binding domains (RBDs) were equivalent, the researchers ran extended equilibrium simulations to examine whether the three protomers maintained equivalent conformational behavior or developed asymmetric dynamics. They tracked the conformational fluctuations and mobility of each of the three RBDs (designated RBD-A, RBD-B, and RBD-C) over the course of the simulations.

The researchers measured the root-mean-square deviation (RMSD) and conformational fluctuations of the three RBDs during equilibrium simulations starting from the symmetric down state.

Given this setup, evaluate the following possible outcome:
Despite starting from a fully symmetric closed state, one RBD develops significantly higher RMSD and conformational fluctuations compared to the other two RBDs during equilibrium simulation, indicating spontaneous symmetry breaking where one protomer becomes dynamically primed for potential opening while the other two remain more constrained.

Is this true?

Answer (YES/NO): NO